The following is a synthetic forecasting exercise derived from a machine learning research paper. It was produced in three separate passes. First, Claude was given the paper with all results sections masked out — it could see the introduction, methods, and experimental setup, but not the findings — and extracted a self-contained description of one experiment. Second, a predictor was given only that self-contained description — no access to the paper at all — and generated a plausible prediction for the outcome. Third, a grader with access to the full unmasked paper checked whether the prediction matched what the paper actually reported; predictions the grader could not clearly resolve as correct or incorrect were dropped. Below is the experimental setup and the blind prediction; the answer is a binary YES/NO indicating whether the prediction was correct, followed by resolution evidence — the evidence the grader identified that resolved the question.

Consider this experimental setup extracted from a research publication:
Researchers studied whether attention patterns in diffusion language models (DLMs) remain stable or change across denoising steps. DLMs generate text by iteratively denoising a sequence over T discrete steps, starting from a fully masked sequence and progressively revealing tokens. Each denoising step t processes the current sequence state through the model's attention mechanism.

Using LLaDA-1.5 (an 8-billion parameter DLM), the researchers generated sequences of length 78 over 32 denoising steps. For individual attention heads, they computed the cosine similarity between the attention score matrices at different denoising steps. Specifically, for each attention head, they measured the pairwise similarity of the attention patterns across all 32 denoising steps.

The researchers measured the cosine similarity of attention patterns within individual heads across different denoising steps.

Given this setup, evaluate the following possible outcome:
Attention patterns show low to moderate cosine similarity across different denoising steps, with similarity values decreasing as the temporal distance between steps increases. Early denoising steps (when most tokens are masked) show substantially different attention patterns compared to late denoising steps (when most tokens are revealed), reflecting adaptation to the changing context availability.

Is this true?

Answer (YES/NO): NO